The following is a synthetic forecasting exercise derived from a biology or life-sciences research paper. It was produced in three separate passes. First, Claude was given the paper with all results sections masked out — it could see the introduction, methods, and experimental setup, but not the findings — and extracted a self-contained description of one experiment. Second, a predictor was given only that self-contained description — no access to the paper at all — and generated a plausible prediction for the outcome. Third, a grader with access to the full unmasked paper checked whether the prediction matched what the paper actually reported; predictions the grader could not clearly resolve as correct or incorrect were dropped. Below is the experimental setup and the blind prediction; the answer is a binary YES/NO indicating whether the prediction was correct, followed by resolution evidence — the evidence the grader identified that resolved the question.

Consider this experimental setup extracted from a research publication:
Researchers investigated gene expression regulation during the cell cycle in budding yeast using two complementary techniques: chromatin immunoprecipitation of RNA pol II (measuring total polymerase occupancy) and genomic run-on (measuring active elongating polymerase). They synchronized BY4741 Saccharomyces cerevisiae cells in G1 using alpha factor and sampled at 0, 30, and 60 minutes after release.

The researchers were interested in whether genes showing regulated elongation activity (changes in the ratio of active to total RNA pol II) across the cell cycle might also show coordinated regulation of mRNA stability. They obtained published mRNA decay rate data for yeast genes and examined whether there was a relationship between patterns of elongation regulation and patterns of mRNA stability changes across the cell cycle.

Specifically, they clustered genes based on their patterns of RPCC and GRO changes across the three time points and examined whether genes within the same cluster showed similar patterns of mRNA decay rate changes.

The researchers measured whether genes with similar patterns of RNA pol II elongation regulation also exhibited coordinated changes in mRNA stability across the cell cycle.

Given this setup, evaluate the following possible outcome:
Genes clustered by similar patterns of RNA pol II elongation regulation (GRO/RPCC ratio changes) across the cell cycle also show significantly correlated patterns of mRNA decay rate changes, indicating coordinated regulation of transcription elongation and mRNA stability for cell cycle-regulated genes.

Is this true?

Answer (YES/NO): YES